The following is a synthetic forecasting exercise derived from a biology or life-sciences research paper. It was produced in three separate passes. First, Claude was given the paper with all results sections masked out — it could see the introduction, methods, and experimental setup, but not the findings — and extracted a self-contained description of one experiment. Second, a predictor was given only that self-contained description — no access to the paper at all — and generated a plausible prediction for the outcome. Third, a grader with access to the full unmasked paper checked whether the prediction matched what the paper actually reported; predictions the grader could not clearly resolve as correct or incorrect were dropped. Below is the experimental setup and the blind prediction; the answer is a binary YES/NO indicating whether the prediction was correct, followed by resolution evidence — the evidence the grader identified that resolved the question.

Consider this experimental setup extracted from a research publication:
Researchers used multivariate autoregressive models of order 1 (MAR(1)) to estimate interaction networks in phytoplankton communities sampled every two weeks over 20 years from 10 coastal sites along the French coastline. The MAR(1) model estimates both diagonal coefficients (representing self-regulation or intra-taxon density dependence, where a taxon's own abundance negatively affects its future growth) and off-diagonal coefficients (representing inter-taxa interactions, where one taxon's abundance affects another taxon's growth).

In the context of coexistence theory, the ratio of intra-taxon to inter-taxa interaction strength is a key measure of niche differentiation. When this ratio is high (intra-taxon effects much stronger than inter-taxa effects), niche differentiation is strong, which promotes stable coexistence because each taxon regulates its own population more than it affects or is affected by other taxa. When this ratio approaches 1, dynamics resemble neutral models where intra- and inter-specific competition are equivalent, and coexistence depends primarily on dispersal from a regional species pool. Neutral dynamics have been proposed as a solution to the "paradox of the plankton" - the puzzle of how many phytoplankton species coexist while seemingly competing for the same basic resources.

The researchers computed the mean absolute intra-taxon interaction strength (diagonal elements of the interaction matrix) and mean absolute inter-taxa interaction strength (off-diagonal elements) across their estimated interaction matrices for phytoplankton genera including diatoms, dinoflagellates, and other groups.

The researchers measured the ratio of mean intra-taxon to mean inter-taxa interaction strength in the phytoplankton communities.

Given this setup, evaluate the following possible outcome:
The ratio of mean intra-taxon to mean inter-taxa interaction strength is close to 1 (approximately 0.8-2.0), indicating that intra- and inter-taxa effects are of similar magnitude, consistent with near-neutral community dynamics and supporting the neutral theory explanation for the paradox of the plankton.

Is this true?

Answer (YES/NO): NO